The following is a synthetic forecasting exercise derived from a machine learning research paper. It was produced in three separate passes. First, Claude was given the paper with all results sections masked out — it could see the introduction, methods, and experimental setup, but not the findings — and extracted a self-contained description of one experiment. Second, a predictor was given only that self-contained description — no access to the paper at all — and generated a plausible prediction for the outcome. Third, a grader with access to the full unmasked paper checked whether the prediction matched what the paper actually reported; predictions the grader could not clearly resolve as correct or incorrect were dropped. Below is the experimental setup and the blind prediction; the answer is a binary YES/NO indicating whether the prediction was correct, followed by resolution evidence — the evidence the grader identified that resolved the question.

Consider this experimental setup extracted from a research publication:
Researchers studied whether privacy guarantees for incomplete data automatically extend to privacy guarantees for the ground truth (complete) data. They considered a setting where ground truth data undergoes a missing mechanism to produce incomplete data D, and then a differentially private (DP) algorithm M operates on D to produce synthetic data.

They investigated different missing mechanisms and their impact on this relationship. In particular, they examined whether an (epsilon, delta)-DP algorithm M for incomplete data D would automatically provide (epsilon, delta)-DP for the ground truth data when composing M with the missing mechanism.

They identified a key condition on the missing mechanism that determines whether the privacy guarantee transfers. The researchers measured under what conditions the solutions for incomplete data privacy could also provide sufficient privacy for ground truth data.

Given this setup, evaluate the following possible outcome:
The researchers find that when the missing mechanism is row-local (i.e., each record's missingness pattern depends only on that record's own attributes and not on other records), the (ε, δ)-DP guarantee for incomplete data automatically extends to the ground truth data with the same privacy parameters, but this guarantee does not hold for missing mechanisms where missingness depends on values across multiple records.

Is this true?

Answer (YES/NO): NO